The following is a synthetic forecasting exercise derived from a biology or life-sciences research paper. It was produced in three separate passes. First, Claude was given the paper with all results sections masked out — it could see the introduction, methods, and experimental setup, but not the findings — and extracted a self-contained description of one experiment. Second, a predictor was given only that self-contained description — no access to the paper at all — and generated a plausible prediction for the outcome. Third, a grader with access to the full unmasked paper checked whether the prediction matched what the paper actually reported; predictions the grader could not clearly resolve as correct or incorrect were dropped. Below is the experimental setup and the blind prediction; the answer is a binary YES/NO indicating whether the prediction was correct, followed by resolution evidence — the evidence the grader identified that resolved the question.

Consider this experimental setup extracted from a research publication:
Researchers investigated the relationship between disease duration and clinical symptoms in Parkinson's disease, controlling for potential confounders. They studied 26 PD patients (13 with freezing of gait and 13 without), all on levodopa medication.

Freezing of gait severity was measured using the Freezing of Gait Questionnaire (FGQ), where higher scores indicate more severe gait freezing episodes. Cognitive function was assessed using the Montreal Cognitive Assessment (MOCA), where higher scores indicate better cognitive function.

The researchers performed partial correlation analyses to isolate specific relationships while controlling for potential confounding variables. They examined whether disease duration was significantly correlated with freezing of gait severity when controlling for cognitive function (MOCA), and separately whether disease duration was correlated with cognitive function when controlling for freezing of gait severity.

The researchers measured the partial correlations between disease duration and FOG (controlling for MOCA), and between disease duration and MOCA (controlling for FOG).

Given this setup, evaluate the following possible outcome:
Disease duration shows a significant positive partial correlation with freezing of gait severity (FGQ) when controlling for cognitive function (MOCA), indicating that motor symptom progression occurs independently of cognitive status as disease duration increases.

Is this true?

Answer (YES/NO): YES